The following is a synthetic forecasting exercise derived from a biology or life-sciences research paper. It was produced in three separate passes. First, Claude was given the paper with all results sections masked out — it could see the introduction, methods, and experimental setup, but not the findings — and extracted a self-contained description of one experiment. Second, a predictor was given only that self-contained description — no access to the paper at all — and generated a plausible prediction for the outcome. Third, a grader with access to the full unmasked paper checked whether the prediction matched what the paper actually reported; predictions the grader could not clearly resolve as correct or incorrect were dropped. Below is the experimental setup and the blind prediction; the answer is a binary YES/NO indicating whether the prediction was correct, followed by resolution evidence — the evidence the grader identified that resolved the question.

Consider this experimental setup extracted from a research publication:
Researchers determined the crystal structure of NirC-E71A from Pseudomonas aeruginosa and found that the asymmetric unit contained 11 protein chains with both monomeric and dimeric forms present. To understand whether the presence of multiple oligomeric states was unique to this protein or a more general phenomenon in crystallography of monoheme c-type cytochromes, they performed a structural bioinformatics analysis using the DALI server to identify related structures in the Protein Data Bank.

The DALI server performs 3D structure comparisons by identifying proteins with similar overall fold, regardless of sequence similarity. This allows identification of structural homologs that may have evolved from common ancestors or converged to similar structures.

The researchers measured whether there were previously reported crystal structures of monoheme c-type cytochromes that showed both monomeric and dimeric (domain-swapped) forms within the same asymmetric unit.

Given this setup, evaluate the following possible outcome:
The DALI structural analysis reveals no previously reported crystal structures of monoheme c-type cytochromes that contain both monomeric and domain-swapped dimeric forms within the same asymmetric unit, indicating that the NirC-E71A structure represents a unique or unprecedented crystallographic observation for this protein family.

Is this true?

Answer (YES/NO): YES